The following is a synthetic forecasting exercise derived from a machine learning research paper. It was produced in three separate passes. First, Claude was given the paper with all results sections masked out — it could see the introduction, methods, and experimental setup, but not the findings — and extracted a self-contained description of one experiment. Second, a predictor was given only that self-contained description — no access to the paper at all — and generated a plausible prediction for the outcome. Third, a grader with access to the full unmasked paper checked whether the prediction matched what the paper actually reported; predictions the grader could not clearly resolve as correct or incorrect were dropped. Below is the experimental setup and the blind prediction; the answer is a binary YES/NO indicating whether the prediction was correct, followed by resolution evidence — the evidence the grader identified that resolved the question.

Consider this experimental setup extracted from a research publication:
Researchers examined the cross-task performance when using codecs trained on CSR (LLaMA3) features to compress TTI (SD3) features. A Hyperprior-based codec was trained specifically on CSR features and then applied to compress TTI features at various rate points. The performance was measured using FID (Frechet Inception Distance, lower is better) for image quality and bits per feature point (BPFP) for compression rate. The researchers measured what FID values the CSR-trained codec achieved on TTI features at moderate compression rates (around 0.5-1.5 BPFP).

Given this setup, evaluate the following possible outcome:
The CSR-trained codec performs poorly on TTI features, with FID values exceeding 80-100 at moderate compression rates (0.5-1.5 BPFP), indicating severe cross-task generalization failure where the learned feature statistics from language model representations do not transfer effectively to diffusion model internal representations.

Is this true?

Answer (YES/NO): YES